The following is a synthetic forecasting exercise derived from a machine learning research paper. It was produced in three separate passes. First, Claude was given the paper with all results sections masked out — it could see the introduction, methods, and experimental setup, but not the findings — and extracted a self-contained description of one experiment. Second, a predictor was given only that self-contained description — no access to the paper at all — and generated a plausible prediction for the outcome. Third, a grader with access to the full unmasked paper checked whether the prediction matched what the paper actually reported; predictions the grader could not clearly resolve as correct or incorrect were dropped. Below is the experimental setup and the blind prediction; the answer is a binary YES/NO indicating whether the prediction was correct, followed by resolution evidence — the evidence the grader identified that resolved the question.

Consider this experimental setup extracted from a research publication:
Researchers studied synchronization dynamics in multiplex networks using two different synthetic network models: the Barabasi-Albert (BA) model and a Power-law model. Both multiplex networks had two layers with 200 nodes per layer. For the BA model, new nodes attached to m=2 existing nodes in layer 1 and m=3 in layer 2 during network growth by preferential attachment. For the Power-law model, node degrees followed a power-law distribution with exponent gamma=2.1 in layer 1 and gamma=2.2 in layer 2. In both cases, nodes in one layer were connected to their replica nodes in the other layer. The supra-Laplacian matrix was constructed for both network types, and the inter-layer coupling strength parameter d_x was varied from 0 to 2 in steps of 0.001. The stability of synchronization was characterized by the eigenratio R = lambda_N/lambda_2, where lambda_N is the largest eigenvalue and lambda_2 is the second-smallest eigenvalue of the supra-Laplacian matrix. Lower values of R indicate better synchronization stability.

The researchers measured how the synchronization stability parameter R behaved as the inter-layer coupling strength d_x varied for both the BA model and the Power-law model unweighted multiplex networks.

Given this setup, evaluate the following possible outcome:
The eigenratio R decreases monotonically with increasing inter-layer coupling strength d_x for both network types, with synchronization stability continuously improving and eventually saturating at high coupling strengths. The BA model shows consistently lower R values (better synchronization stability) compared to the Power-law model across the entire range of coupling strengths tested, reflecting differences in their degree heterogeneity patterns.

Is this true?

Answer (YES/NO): NO